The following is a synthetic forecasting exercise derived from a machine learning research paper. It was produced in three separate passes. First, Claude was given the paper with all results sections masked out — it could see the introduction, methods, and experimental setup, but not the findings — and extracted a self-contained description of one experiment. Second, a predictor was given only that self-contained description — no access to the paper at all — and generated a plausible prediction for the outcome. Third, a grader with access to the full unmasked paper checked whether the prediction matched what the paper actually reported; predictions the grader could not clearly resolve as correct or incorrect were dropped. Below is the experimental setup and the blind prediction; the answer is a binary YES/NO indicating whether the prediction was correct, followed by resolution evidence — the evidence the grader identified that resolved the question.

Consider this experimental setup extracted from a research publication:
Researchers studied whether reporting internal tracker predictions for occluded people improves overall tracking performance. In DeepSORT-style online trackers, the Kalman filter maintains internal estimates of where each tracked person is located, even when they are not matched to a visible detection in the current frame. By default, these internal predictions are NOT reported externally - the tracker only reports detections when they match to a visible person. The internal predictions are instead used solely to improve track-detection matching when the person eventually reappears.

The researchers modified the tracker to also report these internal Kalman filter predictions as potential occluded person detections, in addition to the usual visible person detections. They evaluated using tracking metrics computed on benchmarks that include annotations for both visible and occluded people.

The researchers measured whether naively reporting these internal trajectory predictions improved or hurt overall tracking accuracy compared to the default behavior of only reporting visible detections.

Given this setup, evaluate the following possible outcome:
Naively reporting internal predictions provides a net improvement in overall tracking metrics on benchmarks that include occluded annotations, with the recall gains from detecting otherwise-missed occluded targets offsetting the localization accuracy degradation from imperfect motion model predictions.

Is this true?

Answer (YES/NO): NO